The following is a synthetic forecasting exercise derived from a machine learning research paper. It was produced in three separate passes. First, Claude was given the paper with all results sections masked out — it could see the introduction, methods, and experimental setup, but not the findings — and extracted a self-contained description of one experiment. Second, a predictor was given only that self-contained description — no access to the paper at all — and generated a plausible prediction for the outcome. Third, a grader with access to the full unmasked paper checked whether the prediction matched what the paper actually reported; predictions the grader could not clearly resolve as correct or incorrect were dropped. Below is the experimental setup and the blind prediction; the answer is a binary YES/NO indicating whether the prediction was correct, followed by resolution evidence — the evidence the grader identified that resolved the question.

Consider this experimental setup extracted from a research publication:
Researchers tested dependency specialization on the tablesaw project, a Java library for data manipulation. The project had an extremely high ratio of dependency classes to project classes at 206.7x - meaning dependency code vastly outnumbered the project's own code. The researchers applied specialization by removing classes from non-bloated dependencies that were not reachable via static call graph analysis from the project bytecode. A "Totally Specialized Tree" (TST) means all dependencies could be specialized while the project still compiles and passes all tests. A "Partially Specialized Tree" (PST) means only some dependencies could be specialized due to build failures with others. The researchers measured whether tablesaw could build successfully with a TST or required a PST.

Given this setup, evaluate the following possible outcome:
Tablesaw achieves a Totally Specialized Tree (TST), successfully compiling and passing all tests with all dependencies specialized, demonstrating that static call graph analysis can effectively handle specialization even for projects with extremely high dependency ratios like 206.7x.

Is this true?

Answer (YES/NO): YES